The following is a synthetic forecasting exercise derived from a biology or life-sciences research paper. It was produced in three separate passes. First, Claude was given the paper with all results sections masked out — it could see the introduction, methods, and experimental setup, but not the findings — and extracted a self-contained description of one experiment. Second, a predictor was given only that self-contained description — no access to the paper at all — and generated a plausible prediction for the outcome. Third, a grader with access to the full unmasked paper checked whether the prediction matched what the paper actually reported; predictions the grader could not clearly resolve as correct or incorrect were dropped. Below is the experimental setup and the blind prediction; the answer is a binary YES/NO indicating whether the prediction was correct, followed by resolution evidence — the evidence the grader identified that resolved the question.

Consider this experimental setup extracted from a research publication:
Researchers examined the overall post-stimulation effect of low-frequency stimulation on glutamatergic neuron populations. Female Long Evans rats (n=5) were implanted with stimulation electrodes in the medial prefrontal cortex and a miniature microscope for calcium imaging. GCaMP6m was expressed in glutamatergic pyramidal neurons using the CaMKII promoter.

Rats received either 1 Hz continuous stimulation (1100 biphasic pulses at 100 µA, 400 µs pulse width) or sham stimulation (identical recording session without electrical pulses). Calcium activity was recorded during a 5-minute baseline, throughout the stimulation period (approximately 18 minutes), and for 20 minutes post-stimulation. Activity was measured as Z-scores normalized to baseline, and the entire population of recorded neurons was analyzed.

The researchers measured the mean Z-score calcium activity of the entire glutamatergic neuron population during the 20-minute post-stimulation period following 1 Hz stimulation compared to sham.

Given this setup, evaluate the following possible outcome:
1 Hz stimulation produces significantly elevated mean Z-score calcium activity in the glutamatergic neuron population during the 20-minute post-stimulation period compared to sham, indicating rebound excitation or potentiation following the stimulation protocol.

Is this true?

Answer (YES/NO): NO